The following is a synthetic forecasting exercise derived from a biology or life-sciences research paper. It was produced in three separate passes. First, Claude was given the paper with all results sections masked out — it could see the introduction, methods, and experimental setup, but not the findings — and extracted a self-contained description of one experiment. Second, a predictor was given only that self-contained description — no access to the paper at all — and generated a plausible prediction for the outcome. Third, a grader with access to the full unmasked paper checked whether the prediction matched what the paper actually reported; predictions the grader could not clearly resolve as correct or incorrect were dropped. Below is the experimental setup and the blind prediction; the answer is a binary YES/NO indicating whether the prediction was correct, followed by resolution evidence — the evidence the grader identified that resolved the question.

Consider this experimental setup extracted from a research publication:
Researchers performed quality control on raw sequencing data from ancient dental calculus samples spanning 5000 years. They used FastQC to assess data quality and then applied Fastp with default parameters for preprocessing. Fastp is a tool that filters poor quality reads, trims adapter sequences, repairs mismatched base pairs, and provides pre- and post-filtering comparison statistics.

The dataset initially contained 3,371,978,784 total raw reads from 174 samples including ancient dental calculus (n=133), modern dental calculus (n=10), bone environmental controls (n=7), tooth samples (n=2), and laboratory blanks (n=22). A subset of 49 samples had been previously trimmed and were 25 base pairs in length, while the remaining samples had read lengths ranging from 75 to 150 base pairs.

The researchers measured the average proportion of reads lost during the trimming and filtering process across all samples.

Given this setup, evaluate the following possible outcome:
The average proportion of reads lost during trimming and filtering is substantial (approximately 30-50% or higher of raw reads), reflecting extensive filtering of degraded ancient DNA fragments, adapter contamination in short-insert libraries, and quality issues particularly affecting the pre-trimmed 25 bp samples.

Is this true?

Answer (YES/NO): NO